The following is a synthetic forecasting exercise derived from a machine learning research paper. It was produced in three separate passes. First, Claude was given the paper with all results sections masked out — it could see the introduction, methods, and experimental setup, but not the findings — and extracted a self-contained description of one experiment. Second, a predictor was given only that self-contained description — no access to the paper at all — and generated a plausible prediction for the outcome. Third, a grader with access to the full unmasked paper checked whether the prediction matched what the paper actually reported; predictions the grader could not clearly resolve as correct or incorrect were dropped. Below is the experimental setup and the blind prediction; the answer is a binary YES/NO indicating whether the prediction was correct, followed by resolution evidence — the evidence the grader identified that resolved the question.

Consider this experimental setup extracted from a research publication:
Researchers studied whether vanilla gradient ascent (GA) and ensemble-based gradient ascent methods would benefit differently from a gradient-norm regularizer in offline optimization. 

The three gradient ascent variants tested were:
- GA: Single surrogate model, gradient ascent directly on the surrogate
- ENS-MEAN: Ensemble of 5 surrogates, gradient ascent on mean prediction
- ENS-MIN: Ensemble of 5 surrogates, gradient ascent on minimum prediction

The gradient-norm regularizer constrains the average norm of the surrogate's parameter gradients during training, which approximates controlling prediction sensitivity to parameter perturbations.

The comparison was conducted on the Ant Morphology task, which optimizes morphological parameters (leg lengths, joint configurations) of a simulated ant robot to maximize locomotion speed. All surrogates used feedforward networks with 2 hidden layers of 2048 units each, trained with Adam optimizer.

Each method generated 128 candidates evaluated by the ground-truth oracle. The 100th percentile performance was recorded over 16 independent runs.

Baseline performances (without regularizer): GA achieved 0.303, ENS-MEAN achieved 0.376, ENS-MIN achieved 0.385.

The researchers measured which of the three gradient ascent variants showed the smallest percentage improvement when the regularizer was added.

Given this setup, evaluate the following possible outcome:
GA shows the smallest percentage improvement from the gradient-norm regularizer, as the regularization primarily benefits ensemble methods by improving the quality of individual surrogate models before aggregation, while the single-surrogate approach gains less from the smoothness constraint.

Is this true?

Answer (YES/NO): YES